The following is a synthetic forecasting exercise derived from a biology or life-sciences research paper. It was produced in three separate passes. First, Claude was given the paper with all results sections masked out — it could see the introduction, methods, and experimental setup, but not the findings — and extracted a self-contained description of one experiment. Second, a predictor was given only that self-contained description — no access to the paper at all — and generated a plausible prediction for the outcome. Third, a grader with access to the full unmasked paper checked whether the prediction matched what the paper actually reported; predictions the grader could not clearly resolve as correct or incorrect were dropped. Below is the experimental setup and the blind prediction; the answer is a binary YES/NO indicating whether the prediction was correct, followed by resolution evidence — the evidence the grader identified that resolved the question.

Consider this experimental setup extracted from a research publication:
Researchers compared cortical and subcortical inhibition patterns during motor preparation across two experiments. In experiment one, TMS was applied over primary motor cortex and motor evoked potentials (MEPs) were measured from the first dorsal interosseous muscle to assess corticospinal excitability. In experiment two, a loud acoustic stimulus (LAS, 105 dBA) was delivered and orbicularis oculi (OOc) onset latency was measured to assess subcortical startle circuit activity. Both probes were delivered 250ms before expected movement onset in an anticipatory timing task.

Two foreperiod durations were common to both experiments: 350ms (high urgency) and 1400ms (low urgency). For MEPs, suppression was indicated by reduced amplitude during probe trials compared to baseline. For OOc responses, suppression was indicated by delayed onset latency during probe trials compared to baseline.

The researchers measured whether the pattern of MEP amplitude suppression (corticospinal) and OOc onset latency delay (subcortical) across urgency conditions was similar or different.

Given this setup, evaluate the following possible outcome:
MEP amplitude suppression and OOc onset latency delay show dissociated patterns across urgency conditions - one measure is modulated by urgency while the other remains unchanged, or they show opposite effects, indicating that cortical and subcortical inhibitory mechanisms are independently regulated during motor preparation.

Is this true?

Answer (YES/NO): NO